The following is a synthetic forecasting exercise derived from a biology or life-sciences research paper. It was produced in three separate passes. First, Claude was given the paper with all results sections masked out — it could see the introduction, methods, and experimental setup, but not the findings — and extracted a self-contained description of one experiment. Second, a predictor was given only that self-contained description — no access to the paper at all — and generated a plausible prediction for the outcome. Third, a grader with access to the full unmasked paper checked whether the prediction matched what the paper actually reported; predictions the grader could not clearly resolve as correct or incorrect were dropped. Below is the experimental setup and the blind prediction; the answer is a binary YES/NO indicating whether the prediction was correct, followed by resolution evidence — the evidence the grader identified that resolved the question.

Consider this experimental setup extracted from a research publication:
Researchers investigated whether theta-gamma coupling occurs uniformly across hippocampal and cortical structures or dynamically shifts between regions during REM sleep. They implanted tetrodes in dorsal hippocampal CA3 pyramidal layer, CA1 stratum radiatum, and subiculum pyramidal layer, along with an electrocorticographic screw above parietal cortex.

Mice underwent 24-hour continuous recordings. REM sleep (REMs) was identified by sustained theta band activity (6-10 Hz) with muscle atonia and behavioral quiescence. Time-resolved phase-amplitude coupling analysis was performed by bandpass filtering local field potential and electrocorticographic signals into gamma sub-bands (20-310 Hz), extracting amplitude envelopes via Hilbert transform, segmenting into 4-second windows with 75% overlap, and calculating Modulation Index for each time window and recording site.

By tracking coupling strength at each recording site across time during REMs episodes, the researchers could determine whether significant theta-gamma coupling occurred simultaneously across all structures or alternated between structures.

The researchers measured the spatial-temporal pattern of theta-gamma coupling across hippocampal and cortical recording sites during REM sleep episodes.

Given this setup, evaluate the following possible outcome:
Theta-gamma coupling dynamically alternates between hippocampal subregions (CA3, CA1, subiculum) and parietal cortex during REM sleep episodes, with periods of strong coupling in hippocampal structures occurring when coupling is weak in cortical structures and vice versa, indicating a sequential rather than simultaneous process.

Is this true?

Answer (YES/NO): YES